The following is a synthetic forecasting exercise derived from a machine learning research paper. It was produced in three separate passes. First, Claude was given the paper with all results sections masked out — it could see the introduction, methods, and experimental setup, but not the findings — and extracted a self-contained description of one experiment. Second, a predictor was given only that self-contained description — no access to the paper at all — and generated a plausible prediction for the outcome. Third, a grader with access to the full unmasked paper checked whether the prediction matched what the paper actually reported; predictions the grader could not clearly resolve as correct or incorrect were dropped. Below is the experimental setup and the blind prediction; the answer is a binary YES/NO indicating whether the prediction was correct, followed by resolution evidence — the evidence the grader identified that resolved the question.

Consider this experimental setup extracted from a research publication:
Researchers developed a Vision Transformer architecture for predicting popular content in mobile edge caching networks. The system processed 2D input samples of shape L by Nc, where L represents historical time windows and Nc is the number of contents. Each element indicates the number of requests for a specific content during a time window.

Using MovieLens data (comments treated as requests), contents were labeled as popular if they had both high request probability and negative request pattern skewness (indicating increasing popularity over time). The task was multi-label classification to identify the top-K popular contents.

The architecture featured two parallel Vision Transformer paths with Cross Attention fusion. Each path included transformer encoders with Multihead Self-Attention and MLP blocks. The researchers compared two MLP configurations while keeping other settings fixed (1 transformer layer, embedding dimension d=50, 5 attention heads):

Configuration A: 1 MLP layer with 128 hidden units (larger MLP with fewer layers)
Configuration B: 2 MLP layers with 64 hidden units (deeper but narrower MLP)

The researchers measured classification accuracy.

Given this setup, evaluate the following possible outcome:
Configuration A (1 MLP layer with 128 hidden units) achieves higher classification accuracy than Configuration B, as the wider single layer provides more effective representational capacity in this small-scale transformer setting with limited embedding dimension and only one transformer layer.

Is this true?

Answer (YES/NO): NO